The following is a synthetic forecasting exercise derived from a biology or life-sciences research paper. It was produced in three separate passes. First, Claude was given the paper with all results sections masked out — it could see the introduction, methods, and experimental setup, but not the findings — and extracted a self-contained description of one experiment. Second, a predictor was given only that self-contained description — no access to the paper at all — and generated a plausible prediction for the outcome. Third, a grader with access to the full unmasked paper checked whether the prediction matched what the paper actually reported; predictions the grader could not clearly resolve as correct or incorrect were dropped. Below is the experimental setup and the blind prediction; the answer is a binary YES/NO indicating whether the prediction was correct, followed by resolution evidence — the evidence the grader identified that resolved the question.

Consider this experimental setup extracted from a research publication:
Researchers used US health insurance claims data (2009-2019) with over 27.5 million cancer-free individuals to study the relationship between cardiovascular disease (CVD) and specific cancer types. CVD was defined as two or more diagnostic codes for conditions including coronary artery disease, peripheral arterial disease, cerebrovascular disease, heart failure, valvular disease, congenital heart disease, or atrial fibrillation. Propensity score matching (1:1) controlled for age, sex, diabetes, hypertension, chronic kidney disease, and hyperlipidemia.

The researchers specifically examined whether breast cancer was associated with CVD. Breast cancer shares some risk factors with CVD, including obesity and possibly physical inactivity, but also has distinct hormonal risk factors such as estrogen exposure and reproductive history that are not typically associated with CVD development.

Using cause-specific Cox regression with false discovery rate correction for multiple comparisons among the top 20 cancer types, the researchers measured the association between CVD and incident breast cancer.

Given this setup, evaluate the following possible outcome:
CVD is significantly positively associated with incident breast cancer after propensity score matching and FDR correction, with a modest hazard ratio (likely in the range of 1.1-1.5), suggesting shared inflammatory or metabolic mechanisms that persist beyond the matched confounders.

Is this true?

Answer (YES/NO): NO